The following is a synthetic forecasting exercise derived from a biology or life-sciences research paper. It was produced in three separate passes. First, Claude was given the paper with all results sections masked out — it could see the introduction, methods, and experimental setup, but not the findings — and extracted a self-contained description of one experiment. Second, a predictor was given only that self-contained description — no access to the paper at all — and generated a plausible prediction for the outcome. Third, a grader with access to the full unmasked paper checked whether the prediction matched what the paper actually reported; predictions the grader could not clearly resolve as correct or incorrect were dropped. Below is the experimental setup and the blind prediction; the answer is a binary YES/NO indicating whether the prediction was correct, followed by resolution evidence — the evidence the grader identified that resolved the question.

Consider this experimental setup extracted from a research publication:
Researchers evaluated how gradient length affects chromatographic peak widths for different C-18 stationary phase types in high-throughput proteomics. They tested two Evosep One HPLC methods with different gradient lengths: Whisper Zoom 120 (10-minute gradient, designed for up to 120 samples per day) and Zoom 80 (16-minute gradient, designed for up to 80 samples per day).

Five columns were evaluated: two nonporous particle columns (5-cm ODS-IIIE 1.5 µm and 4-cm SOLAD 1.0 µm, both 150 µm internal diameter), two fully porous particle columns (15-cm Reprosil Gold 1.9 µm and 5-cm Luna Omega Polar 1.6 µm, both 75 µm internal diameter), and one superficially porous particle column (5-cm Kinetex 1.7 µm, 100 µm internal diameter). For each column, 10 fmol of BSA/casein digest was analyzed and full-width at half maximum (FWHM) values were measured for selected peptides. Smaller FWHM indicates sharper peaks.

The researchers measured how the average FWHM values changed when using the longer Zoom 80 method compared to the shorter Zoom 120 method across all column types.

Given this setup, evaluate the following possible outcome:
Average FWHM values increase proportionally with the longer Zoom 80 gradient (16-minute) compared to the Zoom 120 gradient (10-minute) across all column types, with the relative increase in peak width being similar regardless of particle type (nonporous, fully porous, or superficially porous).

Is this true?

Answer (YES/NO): NO